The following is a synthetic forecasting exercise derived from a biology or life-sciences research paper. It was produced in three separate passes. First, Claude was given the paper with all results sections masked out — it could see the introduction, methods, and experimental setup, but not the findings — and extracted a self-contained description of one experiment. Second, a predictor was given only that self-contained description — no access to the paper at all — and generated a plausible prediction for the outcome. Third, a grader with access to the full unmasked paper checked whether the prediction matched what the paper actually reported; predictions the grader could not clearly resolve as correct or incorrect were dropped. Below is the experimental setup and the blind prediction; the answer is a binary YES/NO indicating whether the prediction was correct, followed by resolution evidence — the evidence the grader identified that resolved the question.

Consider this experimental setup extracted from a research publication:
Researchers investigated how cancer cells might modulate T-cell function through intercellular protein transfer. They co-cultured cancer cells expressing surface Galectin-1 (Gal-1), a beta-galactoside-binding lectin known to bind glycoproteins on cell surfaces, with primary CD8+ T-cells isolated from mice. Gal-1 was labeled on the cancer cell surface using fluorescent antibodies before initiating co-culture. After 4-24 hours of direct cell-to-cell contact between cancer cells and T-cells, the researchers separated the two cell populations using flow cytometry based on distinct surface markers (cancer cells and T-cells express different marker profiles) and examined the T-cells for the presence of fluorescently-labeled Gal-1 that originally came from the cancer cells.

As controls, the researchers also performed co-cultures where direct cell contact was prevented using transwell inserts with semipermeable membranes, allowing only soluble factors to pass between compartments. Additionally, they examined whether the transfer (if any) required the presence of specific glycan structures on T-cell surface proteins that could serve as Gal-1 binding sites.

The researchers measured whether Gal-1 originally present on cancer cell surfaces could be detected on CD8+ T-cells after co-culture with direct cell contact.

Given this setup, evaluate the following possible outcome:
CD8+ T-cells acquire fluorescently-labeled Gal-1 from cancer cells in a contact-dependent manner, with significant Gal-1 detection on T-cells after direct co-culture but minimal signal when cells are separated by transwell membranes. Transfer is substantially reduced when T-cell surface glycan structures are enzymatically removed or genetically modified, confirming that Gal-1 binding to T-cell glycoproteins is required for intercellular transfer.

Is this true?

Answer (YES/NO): YES